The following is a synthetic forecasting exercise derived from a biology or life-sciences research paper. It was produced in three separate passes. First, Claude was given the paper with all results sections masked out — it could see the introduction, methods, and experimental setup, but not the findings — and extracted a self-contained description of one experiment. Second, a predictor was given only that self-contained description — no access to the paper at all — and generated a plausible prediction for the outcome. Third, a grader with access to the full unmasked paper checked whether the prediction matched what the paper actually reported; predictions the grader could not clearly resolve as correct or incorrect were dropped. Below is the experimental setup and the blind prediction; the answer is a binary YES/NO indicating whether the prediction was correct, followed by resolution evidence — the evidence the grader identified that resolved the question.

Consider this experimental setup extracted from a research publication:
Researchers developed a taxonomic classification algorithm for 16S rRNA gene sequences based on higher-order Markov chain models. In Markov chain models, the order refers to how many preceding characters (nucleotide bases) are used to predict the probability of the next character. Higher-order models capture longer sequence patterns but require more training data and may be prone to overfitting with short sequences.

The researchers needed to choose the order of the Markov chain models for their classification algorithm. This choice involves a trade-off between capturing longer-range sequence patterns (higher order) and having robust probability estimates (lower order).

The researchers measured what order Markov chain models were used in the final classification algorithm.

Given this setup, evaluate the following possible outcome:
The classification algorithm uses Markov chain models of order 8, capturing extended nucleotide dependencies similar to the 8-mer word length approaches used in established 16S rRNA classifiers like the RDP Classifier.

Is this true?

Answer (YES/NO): NO